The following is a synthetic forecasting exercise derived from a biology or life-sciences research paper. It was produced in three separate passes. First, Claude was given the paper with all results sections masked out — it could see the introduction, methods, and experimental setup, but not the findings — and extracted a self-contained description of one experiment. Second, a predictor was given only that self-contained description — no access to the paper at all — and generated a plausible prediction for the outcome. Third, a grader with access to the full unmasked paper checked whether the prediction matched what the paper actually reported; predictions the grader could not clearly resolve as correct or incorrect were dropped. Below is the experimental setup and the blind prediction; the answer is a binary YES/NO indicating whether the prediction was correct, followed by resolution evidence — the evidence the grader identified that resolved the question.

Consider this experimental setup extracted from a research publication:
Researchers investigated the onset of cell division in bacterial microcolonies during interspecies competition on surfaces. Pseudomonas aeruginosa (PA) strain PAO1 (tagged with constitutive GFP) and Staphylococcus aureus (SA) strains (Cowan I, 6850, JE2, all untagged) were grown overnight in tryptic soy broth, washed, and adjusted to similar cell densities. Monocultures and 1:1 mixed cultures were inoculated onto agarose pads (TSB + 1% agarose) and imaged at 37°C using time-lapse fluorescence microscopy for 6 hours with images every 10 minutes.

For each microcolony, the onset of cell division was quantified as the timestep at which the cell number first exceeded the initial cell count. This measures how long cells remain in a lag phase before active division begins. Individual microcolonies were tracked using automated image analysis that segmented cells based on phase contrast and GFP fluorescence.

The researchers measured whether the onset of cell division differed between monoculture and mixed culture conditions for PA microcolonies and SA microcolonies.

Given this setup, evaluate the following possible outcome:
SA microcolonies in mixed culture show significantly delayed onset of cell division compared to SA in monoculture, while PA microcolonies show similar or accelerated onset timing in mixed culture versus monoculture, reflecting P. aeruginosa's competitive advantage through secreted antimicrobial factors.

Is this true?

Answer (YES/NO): NO